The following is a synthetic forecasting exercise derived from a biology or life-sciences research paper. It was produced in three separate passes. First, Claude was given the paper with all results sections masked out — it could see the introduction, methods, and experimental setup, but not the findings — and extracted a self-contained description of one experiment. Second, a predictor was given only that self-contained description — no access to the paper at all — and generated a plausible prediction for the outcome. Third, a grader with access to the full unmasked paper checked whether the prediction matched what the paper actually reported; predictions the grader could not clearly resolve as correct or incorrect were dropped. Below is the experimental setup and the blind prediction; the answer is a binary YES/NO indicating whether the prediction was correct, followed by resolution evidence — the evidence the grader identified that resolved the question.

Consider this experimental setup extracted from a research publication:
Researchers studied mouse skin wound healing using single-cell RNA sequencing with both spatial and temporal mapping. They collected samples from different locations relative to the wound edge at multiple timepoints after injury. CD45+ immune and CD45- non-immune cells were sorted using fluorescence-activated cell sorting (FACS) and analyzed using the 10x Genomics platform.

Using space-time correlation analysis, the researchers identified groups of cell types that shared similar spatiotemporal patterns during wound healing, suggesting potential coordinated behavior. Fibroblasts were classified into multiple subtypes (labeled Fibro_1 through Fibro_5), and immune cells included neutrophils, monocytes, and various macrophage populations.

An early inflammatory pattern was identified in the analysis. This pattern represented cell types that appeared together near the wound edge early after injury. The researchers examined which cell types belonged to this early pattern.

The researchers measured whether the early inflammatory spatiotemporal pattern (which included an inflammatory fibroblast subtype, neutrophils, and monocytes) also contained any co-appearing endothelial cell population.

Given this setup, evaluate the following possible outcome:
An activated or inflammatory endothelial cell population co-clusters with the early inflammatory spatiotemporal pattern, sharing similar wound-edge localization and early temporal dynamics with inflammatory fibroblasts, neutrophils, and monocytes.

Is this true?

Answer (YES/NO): YES